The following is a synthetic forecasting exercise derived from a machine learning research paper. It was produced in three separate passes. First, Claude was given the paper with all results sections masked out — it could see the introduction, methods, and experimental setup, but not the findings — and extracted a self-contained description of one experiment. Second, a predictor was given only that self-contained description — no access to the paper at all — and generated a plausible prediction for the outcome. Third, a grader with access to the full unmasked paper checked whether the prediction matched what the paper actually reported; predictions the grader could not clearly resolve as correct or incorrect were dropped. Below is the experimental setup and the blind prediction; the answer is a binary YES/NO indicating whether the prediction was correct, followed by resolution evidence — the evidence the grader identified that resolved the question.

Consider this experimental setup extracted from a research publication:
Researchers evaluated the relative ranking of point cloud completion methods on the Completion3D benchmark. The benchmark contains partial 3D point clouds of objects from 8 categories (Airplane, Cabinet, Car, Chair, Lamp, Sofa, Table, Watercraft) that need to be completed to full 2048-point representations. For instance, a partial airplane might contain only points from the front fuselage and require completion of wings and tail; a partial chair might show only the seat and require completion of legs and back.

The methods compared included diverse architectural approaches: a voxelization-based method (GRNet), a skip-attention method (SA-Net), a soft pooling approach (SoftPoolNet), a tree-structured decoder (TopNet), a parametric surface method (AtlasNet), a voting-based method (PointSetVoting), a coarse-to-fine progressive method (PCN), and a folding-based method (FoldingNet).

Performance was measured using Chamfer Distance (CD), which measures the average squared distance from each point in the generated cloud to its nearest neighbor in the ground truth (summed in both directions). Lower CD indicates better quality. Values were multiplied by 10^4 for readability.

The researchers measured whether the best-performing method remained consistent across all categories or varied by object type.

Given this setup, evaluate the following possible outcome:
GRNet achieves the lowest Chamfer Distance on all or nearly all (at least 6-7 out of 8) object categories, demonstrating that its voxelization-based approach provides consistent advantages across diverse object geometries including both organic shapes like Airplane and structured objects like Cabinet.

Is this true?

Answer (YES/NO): NO